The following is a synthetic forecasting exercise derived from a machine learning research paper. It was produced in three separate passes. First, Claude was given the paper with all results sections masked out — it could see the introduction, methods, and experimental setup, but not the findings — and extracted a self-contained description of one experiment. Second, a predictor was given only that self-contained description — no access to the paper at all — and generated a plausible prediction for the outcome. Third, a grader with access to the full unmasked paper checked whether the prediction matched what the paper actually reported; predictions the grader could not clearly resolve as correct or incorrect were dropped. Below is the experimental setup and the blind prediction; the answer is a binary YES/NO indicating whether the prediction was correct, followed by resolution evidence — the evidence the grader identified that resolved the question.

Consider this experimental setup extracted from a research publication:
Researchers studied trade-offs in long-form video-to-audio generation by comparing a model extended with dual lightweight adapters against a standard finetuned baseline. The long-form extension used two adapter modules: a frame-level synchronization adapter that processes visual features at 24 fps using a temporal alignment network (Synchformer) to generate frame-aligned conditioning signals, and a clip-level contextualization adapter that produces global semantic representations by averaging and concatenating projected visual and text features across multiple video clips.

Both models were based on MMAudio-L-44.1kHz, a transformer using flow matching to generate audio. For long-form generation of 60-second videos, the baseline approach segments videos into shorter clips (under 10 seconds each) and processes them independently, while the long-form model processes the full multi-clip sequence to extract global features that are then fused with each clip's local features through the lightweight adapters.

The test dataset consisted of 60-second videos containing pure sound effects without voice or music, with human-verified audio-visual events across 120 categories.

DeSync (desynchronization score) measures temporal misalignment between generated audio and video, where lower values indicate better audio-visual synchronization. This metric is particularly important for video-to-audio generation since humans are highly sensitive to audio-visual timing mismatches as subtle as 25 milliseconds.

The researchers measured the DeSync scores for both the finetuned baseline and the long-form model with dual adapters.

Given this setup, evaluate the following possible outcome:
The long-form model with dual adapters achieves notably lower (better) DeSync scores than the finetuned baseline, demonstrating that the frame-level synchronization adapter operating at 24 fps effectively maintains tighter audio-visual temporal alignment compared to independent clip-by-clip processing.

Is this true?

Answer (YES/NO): NO